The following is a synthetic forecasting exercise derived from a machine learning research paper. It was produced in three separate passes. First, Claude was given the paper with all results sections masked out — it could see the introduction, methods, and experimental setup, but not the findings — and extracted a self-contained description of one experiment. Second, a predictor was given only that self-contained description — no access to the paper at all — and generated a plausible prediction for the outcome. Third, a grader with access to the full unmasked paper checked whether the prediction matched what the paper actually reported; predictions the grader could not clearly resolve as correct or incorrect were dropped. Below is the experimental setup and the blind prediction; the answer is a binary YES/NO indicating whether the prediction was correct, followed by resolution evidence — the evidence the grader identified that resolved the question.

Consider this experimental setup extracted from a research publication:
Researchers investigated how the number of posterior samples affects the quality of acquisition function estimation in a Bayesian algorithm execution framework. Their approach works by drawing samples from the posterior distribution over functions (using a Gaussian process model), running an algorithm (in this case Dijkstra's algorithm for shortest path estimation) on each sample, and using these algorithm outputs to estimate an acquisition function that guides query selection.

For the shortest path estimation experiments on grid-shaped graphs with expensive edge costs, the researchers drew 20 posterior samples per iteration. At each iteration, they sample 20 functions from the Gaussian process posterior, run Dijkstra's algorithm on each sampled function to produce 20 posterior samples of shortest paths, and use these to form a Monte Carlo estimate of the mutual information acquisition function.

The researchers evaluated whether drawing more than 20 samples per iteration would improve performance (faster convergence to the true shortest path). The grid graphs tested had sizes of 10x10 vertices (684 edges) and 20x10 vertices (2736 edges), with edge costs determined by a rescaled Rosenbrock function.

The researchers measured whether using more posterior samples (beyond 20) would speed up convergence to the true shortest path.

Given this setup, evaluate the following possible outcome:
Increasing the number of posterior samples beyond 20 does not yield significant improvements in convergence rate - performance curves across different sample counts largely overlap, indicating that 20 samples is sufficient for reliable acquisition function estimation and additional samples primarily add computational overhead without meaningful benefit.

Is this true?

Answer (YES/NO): YES